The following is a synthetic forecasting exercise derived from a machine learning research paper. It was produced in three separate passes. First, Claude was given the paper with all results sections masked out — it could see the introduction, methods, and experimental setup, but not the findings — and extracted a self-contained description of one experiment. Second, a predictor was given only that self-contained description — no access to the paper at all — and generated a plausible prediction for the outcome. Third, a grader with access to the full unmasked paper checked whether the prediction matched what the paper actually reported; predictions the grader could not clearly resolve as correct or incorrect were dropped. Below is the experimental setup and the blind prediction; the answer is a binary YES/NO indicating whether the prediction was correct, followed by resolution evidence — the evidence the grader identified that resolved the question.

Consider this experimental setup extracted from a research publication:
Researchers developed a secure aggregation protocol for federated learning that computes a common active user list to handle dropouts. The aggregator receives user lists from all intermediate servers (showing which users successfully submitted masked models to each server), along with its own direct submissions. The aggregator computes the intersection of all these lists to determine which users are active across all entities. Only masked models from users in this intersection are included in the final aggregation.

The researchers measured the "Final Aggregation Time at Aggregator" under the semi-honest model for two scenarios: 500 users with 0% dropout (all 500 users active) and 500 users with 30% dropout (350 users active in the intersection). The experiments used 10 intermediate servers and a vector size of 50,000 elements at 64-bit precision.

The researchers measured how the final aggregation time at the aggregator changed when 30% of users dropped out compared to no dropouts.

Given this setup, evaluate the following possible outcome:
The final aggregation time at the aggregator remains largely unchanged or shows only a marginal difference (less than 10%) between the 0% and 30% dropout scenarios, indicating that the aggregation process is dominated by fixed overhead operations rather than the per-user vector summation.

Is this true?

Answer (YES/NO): NO